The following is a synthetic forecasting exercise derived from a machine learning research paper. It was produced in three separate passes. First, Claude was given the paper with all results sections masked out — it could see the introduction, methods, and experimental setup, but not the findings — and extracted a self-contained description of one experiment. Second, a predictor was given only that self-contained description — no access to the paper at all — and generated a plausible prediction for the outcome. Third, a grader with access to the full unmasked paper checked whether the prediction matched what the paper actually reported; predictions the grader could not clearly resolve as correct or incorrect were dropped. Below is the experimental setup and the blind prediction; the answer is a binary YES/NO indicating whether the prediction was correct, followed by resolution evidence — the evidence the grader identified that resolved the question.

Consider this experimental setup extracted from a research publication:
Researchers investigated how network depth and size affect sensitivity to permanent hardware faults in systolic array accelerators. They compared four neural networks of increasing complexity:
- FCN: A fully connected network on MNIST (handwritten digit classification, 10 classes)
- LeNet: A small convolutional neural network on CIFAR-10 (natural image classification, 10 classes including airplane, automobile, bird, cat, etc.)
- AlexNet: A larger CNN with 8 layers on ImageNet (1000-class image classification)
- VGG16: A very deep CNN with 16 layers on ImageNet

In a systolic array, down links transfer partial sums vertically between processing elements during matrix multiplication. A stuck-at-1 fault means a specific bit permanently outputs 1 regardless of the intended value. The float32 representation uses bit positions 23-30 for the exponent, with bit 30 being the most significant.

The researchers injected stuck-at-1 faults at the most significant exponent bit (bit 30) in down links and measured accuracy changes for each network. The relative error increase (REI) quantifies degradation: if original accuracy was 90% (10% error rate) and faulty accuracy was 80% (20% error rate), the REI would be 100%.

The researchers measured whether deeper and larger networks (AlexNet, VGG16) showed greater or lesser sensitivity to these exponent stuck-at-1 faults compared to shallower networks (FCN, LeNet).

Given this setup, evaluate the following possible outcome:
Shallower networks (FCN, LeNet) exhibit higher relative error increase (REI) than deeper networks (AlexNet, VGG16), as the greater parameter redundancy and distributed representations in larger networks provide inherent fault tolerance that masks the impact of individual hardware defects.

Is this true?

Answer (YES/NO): NO